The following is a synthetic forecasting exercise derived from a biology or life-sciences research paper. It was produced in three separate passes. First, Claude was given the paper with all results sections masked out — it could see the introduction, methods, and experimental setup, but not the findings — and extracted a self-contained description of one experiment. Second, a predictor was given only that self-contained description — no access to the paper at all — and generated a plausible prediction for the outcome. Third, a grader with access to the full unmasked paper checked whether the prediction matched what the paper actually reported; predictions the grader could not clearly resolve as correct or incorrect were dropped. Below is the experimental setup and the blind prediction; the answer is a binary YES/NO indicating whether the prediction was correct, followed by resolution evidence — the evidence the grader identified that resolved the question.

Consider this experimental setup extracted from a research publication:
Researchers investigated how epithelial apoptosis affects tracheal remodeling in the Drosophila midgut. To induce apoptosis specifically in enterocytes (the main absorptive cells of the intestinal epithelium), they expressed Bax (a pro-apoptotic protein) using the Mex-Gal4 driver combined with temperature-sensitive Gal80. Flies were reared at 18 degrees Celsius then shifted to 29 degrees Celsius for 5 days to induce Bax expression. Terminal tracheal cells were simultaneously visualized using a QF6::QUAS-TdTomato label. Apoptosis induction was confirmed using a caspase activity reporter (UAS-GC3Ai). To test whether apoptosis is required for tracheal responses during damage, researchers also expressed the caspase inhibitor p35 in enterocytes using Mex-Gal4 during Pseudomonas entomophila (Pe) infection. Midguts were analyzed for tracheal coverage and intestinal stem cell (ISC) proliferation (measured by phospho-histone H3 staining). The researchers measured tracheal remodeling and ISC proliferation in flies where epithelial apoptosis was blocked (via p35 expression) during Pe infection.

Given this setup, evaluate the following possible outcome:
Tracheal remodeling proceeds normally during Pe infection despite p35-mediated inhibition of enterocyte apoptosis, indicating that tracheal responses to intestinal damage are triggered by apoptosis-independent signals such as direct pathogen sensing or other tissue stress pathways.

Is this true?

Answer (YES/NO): NO